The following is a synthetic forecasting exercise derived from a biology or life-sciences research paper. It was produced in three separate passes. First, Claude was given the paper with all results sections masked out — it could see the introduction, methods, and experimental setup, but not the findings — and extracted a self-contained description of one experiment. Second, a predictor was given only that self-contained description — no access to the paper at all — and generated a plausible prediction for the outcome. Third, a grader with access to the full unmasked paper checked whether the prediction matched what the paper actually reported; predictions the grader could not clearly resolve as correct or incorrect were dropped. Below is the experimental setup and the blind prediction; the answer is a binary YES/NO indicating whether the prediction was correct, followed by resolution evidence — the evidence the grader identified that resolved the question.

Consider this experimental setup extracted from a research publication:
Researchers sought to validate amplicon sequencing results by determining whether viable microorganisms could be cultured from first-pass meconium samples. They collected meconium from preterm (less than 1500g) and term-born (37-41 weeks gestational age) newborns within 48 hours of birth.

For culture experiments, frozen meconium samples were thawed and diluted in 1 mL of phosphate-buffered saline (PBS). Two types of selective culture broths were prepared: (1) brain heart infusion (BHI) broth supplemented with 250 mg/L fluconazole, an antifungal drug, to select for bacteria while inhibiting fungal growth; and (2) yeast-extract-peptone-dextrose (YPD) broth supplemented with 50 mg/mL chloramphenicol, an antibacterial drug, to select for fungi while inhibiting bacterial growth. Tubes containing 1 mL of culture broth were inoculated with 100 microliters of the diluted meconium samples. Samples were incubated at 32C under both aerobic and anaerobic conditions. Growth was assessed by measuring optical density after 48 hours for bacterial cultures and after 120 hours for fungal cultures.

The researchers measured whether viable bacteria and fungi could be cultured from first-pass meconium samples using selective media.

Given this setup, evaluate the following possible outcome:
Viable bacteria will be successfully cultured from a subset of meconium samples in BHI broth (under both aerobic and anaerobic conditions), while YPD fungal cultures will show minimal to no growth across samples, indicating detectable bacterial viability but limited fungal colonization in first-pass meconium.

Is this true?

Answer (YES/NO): NO